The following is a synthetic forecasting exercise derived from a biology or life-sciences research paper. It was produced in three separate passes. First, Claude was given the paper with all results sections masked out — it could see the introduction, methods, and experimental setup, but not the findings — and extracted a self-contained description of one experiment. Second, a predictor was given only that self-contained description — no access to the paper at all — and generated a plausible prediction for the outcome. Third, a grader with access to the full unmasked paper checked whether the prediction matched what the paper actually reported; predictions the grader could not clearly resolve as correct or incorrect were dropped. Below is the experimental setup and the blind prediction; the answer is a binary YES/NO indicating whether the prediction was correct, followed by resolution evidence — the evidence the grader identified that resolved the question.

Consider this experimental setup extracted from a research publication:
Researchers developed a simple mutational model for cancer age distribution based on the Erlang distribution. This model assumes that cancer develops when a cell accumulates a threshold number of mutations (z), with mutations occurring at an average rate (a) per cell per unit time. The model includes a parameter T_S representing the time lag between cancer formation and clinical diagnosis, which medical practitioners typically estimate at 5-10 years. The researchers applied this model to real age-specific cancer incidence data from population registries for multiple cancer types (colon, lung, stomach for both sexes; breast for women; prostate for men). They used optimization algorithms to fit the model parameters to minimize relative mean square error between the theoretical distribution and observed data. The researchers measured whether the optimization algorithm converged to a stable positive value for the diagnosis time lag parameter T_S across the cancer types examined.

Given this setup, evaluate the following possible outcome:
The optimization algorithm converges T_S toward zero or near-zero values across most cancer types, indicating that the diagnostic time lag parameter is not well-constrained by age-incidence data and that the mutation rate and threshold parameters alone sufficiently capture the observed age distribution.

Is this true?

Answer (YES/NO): YES